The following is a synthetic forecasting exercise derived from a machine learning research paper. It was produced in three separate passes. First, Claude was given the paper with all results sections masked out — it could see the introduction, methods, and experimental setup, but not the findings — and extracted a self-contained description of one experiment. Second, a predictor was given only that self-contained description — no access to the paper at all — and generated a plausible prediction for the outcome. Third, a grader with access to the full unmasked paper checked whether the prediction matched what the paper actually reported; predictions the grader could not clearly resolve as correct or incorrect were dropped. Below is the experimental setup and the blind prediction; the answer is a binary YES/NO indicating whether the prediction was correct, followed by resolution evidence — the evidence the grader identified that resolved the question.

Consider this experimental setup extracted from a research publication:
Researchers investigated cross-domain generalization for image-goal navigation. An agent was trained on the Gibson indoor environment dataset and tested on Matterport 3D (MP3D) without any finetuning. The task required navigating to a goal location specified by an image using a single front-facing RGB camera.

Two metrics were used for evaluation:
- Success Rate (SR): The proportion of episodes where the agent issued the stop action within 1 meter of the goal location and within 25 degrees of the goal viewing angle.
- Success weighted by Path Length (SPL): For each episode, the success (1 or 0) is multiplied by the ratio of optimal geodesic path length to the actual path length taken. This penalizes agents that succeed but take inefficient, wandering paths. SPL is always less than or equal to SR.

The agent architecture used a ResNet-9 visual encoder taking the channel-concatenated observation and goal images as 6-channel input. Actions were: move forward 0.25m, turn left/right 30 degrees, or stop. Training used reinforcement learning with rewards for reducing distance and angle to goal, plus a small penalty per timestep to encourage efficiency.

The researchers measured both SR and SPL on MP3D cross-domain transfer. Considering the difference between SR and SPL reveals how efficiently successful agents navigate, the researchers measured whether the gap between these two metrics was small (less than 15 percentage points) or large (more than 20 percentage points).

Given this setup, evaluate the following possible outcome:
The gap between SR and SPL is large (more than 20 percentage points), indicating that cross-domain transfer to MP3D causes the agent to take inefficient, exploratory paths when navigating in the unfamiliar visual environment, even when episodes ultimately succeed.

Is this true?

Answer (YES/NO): YES